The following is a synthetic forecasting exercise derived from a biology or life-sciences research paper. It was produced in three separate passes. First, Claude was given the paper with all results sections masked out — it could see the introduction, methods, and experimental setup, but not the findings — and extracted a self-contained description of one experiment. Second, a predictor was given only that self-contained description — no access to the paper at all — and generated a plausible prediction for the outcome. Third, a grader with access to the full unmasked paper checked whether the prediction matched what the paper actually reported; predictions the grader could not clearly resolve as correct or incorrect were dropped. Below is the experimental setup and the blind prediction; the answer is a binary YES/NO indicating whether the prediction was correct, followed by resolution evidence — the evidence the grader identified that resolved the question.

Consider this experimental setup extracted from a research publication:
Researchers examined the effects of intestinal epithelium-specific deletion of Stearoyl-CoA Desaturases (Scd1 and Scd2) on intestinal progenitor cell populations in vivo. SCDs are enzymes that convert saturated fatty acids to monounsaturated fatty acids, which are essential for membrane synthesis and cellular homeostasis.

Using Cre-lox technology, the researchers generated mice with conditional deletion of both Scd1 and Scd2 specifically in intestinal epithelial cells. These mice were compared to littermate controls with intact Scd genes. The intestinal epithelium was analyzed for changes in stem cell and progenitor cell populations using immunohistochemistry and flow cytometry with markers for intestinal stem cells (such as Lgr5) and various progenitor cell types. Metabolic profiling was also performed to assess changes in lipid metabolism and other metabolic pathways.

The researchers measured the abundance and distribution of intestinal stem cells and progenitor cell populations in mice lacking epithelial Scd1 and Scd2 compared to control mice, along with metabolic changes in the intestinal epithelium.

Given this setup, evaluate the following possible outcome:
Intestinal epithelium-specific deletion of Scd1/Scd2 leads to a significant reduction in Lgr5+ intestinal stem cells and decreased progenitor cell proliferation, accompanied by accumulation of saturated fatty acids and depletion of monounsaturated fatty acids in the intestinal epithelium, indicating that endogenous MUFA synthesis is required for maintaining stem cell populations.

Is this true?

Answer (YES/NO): NO